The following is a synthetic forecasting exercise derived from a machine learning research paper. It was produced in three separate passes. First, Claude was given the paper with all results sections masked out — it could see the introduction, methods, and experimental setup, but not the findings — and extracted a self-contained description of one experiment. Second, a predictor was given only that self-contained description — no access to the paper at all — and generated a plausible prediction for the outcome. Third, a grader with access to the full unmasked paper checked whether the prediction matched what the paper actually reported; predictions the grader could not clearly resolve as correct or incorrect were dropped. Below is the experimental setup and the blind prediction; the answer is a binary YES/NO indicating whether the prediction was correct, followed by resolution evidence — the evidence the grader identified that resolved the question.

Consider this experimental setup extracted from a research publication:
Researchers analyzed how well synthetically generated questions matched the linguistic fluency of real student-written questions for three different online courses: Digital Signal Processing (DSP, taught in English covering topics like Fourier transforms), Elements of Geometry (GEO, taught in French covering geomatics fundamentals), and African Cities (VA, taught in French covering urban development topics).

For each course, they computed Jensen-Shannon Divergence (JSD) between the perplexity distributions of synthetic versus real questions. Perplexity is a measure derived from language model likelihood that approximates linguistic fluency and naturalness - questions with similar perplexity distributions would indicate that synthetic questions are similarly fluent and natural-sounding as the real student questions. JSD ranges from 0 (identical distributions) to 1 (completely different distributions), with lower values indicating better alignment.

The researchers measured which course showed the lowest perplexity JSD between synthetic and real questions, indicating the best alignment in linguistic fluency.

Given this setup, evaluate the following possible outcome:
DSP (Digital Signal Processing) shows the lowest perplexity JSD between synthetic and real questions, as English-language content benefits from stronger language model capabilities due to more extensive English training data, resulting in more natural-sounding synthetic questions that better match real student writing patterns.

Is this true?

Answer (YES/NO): NO